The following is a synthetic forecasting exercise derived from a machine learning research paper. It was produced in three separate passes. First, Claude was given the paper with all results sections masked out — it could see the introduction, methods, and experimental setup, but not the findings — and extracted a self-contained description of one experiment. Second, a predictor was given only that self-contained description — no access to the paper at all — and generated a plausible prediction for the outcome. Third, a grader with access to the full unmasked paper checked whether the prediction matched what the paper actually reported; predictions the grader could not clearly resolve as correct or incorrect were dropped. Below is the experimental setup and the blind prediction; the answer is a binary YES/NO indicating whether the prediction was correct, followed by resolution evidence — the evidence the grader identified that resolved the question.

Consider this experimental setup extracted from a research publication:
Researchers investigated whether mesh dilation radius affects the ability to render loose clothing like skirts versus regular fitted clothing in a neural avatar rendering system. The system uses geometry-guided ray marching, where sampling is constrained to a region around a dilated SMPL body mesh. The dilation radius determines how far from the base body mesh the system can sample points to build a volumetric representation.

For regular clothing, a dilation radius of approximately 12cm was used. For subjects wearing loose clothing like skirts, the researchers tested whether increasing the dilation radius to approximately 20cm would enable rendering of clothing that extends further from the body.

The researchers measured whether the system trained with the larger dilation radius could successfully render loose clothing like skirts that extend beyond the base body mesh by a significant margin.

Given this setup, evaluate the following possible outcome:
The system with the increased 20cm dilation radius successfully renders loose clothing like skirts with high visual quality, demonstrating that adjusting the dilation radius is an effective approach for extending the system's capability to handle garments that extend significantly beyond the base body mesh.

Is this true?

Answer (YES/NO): NO